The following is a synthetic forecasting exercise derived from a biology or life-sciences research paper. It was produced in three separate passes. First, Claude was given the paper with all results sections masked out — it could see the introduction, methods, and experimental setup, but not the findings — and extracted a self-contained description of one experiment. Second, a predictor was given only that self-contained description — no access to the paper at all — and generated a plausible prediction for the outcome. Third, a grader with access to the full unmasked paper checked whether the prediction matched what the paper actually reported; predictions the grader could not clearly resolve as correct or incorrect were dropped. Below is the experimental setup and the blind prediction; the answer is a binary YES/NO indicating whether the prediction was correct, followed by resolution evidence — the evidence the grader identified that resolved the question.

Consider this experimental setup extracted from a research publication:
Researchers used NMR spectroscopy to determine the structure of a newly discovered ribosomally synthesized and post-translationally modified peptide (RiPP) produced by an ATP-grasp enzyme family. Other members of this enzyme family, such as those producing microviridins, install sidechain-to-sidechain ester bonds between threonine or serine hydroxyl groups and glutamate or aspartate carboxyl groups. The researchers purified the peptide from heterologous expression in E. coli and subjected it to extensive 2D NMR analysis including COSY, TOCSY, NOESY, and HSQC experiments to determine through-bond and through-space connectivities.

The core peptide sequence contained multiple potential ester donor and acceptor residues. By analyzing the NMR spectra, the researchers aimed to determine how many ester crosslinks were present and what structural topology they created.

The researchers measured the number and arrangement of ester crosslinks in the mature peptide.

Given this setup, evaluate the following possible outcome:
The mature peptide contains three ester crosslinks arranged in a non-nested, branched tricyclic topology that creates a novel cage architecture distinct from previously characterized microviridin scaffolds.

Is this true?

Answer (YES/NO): NO